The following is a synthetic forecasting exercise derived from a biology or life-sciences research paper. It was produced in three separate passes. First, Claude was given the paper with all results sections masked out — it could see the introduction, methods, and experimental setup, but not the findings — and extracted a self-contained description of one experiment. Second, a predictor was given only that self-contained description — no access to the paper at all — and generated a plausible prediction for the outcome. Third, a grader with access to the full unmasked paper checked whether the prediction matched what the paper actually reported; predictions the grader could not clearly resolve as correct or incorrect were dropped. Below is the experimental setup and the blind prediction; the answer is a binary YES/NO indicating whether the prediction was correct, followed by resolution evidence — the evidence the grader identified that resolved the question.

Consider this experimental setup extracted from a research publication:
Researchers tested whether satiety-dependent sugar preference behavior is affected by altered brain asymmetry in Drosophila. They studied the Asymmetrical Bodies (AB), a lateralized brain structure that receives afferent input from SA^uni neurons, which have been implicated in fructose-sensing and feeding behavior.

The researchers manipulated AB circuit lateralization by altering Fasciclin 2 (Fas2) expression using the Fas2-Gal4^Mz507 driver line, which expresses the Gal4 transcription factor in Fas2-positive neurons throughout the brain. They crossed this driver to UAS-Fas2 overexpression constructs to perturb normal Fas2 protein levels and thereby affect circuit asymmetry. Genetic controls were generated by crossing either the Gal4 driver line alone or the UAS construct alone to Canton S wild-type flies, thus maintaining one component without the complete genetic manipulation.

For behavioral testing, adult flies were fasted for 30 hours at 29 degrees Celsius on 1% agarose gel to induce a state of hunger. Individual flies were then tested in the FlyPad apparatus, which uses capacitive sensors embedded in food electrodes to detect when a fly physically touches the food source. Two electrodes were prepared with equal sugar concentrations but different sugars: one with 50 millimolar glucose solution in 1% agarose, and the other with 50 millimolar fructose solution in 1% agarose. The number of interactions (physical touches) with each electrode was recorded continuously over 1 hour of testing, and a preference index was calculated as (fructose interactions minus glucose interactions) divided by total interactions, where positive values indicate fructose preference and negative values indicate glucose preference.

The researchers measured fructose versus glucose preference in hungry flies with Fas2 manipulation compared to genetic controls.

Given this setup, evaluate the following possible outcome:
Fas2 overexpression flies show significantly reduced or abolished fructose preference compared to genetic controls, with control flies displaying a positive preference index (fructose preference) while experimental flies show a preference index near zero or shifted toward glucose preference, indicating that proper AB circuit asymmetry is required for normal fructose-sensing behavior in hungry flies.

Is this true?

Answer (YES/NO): YES